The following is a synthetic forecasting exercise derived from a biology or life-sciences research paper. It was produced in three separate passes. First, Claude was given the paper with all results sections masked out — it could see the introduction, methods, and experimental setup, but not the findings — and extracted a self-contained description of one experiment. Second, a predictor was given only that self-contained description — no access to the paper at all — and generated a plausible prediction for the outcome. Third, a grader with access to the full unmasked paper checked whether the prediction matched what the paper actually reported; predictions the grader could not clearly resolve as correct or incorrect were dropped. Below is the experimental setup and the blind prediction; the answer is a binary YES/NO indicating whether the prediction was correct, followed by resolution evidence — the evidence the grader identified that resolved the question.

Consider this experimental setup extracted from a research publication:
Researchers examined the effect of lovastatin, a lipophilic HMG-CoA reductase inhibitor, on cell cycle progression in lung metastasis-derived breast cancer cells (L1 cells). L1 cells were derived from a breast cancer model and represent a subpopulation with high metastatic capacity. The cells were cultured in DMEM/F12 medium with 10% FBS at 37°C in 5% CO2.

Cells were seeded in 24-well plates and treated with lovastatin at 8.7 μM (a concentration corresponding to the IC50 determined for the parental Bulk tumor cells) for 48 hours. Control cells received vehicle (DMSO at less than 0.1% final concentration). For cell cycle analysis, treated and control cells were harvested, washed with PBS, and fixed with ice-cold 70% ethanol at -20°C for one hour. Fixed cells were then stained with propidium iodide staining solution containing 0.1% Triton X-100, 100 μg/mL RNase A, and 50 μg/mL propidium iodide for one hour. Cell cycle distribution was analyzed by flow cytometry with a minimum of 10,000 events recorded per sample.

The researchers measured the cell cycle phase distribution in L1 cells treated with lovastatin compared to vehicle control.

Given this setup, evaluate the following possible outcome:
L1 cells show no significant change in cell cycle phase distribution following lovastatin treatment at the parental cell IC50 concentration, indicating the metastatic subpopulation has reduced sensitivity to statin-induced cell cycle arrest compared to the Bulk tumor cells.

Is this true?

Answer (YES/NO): NO